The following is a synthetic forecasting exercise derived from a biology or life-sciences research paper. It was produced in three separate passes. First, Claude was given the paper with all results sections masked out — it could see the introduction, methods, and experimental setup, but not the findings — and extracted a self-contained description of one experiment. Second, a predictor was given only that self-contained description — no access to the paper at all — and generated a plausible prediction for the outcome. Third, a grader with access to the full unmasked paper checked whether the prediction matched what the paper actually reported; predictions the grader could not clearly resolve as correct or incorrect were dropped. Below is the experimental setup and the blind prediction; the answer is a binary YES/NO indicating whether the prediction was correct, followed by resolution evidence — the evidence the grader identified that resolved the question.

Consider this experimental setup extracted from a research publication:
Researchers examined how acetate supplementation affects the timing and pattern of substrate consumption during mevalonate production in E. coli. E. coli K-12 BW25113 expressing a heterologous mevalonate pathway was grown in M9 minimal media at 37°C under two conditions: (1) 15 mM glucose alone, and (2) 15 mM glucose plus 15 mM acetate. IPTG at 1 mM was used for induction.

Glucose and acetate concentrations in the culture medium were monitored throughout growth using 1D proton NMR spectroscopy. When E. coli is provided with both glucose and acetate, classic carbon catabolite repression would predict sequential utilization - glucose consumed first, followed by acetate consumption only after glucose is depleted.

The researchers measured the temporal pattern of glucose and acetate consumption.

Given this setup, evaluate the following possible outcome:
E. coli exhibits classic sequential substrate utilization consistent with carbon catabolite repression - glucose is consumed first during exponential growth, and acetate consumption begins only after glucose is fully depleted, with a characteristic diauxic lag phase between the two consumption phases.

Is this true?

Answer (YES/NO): NO